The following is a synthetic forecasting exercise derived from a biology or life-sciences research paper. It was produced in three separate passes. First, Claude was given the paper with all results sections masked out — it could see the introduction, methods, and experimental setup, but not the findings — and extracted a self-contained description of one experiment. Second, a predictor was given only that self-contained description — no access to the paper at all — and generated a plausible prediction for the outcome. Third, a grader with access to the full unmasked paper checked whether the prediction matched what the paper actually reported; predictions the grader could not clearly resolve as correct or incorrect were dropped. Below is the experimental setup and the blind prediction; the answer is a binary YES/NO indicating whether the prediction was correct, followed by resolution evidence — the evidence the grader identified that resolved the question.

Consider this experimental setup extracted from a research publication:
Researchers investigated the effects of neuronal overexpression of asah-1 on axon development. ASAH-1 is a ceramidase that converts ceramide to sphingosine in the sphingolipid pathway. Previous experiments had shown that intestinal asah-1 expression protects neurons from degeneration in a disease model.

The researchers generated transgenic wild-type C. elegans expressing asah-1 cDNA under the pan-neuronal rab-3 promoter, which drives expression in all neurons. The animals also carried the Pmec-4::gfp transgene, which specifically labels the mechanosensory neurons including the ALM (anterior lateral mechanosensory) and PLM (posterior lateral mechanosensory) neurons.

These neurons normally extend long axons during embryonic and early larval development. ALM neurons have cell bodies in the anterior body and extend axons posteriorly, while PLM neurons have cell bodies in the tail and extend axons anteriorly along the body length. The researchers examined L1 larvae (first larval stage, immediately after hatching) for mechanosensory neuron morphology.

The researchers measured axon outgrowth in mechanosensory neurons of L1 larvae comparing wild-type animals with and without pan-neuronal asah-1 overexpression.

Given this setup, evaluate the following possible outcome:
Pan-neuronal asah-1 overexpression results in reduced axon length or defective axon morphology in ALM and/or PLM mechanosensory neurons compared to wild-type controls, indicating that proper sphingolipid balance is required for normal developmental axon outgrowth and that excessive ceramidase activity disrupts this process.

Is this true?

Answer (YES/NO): YES